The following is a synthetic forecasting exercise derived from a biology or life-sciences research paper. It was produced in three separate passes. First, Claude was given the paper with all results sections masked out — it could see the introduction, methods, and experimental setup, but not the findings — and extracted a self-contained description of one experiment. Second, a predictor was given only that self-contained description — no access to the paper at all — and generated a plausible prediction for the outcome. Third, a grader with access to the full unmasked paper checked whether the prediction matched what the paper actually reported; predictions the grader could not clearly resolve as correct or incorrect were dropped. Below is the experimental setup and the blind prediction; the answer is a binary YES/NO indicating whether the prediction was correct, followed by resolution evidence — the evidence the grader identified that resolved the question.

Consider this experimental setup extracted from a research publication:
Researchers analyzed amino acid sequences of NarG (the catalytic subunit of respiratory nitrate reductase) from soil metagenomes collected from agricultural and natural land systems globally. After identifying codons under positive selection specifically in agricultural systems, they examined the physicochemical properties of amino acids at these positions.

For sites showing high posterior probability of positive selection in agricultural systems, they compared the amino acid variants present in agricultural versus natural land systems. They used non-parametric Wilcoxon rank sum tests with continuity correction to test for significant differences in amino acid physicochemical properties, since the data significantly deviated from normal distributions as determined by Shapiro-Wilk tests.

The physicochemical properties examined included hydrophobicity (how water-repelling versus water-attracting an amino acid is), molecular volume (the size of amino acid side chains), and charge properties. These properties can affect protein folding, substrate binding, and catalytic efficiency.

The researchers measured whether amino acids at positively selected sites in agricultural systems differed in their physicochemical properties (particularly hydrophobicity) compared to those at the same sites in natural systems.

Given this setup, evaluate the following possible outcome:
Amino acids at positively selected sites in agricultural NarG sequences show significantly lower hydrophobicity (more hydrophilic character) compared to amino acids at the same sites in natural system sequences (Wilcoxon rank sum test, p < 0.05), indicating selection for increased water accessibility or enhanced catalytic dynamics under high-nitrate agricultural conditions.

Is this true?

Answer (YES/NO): NO